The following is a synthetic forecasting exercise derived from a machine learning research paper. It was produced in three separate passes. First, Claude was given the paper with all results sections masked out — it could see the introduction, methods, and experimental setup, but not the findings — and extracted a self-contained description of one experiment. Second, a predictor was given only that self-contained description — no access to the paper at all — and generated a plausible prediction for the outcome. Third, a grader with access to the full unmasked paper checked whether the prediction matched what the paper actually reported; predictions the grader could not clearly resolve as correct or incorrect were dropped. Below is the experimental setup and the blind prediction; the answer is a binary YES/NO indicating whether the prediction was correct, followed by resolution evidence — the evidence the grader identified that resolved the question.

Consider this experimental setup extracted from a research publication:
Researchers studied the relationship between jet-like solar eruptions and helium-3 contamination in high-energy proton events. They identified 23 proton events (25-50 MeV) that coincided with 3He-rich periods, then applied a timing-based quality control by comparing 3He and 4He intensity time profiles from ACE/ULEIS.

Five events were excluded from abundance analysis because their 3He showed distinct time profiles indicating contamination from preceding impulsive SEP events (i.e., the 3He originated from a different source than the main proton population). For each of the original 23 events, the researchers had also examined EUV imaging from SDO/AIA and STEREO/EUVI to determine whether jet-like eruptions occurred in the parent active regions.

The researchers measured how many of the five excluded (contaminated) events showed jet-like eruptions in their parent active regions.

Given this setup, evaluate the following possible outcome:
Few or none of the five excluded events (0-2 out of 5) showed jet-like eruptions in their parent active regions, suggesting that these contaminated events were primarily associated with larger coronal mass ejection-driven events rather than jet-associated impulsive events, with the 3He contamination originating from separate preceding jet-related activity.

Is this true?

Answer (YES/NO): YES